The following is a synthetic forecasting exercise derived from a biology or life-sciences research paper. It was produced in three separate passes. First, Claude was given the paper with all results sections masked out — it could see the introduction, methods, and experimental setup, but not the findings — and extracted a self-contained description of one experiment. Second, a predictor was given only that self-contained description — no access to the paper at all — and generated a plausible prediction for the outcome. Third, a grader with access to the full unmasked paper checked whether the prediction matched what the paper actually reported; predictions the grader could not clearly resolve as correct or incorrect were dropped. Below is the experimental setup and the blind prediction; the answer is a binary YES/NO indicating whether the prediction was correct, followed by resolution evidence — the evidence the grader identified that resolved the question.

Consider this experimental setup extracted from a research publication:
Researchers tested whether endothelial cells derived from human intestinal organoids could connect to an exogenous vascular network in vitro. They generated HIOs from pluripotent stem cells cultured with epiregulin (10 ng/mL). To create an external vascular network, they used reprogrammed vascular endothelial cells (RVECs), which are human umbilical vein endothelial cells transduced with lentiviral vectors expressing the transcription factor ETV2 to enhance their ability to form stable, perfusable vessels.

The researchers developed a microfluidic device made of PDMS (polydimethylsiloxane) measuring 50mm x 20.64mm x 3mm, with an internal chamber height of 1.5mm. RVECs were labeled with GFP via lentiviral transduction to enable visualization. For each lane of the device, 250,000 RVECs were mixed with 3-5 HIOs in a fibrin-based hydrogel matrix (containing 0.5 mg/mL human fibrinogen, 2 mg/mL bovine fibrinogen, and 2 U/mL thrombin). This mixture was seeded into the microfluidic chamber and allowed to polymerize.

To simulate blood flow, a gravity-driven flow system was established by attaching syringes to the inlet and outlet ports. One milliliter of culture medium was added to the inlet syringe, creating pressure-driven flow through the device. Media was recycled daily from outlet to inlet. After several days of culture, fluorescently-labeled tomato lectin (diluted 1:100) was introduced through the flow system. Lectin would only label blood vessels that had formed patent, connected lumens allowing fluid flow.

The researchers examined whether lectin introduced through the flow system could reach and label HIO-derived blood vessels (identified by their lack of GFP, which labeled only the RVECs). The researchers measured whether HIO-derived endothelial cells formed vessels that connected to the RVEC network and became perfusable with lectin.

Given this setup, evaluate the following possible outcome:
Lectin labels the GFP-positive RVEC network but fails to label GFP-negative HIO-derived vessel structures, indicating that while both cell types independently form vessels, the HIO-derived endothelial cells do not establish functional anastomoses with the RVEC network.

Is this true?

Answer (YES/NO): NO